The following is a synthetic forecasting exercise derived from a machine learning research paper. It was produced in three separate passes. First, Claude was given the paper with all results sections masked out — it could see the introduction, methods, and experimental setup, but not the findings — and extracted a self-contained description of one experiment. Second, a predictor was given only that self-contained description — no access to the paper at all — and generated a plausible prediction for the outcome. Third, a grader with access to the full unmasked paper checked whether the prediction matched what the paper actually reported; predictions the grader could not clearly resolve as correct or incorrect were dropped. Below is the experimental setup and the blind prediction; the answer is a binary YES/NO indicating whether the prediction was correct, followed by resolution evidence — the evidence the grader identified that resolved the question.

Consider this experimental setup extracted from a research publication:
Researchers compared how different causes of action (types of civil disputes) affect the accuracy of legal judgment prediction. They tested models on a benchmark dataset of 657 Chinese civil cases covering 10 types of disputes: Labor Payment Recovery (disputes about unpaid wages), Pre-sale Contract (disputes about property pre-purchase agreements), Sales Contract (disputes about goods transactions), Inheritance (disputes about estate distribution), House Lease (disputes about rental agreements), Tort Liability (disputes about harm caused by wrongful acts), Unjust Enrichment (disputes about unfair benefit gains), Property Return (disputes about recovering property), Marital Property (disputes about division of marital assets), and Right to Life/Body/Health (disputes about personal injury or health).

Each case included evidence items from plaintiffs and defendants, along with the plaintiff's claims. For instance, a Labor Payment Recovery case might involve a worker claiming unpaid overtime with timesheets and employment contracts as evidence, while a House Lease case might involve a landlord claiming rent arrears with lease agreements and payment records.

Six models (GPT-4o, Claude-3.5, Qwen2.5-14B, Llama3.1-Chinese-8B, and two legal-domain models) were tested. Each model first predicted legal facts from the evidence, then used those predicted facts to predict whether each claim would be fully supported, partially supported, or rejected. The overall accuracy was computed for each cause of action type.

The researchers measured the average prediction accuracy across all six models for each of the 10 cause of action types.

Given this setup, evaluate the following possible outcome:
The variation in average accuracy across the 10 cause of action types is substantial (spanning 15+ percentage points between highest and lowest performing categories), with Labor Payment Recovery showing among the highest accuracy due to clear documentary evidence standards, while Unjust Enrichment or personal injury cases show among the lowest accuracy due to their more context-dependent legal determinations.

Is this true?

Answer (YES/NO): YES